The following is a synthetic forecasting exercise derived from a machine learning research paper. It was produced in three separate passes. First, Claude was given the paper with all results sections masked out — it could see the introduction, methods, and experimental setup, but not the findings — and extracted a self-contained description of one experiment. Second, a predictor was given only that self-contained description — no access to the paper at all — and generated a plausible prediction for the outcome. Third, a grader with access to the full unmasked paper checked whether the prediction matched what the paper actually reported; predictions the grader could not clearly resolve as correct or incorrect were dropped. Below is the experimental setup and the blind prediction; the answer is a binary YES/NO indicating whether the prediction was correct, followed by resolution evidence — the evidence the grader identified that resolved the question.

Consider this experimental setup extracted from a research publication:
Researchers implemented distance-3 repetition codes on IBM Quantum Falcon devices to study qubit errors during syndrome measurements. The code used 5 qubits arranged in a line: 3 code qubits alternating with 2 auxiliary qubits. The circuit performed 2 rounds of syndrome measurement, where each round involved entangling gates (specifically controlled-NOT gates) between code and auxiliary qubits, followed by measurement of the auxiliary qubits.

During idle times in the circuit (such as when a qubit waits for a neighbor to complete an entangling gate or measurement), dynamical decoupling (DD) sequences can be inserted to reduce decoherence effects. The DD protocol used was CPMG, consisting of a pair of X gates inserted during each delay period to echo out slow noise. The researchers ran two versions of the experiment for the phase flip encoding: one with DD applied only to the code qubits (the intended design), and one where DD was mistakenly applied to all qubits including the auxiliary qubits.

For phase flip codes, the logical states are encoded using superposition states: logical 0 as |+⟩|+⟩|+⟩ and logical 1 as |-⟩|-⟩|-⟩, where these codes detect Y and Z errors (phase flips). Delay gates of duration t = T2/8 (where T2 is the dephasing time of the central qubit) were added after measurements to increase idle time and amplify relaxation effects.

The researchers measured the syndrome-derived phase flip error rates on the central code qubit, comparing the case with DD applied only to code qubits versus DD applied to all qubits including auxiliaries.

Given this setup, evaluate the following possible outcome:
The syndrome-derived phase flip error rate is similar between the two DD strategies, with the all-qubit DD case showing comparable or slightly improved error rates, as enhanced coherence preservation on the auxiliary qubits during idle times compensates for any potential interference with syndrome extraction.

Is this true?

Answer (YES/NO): NO